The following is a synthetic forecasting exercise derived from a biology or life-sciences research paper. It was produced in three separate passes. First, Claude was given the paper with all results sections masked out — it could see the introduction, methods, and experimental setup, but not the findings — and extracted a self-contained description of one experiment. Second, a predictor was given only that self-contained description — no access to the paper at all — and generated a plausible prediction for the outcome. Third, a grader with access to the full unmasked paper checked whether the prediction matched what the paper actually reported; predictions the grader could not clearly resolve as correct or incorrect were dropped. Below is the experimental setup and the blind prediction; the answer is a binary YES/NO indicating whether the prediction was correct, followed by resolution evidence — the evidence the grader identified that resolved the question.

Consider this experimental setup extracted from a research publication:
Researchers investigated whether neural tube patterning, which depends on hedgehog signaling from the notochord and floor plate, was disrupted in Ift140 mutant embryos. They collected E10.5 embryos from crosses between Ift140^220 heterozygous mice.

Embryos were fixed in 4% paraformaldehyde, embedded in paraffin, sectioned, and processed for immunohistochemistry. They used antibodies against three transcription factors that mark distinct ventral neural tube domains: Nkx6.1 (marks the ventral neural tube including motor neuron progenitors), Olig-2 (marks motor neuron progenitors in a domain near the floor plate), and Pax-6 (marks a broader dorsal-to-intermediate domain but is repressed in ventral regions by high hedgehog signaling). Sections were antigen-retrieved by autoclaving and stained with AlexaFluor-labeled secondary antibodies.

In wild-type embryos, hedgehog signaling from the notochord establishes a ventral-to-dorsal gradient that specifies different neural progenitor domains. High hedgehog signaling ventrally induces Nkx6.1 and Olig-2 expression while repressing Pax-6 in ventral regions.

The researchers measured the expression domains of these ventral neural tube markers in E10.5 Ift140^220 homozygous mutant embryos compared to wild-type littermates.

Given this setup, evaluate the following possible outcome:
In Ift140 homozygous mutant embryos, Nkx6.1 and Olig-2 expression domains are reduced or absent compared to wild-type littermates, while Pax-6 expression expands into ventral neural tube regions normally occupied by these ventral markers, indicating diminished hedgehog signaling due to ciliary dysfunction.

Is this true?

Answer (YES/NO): NO